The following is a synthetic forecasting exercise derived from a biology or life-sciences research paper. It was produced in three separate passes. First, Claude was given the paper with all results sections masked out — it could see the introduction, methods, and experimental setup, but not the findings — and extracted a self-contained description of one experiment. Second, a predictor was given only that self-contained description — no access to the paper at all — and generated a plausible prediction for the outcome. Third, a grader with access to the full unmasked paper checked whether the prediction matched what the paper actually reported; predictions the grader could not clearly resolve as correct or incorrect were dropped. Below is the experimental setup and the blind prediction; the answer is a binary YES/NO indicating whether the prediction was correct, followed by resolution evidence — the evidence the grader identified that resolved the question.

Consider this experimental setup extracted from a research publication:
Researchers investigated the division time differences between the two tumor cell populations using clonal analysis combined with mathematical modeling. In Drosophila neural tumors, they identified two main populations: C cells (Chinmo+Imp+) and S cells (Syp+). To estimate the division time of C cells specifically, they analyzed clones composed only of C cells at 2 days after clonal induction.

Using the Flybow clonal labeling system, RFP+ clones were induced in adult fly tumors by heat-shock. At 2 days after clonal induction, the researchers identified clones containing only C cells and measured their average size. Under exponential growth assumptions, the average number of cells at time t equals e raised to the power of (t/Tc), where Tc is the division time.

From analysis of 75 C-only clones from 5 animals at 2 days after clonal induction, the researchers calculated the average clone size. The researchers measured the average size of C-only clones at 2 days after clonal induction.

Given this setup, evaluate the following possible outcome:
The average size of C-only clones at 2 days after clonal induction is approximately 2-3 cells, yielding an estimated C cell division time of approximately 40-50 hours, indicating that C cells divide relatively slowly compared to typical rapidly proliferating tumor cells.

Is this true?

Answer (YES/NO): NO